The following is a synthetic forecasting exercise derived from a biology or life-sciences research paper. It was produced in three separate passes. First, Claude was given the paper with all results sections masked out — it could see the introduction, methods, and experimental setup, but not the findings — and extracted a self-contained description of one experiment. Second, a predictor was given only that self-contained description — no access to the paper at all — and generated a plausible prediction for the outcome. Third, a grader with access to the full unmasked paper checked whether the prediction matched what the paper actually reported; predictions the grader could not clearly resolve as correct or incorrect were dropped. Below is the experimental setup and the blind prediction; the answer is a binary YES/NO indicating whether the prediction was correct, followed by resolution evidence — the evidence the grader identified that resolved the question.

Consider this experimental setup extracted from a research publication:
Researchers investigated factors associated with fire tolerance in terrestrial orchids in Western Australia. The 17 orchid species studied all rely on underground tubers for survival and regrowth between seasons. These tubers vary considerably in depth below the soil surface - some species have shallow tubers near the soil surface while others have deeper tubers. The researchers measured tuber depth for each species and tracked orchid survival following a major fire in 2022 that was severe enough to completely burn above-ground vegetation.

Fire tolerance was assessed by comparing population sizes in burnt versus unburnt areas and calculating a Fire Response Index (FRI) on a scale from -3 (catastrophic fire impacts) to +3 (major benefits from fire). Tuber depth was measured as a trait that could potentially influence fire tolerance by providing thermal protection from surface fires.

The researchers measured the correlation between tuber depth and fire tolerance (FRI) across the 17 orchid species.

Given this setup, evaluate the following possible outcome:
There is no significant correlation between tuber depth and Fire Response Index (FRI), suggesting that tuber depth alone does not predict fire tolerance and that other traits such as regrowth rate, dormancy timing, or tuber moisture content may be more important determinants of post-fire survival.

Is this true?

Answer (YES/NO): NO